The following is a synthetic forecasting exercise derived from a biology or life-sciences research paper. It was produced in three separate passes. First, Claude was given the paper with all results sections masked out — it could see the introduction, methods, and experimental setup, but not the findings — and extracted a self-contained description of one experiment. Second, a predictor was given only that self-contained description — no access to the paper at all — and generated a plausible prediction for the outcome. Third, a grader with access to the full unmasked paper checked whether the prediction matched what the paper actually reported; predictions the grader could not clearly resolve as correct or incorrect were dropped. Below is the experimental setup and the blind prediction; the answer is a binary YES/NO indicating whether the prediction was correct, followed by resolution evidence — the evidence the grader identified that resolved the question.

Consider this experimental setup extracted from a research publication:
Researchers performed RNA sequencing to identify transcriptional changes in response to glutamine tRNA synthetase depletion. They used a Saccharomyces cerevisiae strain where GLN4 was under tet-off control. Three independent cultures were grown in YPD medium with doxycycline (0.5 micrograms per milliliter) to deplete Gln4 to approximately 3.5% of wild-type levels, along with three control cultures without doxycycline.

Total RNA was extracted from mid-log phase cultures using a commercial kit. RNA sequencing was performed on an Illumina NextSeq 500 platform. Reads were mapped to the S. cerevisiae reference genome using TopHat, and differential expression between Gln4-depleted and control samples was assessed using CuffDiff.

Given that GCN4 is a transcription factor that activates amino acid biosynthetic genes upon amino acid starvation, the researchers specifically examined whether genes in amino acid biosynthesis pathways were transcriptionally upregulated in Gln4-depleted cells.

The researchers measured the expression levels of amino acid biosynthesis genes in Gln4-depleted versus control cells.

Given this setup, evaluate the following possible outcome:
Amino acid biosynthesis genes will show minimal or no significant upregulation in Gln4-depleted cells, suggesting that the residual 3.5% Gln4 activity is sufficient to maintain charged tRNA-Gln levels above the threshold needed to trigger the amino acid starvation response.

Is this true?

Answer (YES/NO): NO